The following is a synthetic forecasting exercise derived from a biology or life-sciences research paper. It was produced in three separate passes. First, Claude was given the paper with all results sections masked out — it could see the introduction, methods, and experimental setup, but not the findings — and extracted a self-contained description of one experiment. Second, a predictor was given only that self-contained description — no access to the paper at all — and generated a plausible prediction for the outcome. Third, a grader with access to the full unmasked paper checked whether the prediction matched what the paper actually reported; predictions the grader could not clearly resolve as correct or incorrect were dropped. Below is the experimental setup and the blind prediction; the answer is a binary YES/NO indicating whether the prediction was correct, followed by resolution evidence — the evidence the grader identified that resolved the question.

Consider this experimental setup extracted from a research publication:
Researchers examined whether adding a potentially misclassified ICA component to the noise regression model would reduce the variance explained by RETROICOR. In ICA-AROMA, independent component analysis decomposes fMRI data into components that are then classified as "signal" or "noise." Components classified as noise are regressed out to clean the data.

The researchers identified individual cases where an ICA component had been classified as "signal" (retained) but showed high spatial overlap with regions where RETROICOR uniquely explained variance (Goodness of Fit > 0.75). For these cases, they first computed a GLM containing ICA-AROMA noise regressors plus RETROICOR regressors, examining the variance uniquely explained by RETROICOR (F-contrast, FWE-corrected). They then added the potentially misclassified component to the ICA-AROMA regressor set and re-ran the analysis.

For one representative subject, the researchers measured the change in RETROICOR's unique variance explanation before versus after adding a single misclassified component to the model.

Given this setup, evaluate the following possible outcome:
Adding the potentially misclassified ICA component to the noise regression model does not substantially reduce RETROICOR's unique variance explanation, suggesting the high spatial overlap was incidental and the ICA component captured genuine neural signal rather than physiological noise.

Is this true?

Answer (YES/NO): NO